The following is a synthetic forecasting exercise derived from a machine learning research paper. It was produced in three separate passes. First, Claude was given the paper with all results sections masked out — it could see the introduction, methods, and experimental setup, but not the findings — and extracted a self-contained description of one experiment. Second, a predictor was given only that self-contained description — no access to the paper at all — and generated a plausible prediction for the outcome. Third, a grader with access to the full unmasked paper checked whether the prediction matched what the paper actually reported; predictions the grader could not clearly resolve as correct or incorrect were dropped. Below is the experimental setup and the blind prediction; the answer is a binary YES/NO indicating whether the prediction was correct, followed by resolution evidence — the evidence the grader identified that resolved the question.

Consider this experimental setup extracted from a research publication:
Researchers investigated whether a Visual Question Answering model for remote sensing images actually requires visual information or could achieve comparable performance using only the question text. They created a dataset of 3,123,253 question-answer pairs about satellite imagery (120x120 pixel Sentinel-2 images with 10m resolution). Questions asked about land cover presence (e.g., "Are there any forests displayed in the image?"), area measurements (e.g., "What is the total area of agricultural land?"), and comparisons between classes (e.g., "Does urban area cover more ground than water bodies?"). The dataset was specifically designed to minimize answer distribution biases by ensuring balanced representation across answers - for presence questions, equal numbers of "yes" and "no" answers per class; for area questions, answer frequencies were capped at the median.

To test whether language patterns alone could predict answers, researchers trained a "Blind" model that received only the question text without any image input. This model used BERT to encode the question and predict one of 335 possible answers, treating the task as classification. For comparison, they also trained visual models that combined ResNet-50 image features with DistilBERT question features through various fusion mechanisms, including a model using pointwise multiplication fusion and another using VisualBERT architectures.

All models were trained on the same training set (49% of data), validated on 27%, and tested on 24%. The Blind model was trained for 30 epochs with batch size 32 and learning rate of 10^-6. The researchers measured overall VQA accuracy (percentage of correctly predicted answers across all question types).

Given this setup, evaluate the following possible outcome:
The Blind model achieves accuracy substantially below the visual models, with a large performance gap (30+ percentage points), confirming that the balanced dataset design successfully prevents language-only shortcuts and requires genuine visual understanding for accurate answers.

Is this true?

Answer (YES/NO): NO